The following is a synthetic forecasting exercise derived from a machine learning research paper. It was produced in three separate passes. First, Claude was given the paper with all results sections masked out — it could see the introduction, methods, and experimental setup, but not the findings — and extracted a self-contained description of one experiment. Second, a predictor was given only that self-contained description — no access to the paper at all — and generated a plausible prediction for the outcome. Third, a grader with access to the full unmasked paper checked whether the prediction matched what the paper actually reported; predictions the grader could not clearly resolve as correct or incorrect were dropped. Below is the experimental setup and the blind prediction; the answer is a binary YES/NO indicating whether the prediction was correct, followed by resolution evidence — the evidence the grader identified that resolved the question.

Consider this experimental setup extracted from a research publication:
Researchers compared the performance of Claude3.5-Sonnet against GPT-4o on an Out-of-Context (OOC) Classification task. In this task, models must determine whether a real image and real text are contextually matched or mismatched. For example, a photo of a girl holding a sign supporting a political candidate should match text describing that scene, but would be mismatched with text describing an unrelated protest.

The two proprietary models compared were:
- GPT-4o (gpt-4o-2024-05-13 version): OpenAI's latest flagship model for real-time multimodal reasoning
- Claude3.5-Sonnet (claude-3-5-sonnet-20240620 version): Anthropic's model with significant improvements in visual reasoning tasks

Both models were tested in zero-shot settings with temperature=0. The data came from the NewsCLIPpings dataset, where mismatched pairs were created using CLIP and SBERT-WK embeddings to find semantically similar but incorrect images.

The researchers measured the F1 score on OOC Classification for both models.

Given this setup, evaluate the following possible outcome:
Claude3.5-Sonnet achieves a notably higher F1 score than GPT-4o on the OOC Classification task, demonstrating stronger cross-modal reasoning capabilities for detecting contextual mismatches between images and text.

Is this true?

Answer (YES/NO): NO